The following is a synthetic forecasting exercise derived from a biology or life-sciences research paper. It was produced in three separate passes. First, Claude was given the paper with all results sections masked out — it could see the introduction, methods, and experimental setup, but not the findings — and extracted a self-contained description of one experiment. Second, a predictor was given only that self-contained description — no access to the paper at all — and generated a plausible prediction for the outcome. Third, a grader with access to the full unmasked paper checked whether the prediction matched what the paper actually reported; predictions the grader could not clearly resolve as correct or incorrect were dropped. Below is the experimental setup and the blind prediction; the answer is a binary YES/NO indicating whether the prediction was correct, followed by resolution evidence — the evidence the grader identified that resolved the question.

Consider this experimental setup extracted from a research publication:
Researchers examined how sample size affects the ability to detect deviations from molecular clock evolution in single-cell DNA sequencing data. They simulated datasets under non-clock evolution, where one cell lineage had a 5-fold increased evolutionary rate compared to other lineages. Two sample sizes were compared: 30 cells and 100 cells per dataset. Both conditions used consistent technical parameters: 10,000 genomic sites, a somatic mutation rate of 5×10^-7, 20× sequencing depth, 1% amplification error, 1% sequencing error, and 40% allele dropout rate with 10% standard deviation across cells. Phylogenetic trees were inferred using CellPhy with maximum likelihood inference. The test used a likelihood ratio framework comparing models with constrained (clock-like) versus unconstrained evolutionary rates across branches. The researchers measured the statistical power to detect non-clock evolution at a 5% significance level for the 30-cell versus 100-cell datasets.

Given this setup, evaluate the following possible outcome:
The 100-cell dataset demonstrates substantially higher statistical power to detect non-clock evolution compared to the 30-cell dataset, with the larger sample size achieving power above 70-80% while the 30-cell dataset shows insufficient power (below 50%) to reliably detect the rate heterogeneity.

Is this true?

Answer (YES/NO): NO